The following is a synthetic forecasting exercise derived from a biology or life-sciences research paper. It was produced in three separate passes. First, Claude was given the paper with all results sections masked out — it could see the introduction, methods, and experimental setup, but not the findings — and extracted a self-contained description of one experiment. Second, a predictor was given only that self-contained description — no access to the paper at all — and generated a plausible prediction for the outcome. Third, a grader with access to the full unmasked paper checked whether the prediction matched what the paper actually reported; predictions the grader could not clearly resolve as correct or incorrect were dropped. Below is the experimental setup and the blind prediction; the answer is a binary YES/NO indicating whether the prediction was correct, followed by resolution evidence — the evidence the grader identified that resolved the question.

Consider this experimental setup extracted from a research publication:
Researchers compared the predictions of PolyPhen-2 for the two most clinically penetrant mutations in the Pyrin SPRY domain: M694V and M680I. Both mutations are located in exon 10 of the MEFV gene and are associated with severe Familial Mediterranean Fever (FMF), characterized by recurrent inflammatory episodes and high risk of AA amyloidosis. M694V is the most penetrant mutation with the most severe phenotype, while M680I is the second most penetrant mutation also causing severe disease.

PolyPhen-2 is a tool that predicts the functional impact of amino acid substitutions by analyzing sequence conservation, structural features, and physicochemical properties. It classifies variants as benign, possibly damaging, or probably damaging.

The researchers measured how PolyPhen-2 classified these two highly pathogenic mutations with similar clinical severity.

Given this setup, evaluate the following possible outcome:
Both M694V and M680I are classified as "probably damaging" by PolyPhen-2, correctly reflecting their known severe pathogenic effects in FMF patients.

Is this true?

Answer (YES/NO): NO